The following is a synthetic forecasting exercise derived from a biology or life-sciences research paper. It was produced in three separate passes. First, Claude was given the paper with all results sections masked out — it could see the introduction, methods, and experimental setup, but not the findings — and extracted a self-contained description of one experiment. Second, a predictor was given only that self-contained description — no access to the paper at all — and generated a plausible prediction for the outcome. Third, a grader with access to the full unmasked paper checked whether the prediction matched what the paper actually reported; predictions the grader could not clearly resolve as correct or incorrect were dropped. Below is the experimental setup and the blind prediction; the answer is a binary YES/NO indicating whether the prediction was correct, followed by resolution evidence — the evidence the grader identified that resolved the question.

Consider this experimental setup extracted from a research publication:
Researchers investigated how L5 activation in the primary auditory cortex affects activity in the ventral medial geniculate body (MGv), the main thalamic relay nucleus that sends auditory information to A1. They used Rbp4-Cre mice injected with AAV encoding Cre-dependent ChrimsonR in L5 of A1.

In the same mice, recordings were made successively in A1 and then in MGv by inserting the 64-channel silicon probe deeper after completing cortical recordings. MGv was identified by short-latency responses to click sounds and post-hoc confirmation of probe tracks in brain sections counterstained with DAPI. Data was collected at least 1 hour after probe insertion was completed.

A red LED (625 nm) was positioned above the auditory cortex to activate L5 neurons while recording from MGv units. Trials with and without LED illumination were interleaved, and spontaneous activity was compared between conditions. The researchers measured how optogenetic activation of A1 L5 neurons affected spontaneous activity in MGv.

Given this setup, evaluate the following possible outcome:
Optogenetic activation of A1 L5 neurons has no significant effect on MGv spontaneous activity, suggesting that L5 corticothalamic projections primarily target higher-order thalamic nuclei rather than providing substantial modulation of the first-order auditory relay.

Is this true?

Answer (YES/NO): NO